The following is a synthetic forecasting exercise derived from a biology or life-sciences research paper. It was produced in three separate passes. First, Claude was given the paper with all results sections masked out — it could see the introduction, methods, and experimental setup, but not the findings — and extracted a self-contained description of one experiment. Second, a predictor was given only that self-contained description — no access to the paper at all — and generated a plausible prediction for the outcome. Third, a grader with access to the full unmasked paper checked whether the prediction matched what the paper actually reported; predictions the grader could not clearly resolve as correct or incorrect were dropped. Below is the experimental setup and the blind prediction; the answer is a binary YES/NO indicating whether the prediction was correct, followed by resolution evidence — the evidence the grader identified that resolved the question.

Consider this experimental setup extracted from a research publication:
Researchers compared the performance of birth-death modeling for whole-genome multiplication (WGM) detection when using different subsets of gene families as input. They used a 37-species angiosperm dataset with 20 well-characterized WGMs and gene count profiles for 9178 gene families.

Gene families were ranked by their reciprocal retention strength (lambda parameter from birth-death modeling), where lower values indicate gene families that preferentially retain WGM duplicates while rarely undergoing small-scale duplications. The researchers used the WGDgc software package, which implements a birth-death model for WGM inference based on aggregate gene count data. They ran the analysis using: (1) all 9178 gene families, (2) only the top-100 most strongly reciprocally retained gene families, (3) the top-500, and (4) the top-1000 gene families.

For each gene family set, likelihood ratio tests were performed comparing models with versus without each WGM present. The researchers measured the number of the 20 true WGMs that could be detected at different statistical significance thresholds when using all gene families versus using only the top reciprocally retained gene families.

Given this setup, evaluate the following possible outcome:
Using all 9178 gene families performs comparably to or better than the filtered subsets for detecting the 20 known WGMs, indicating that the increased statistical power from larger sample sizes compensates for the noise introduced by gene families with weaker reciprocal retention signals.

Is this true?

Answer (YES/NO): NO